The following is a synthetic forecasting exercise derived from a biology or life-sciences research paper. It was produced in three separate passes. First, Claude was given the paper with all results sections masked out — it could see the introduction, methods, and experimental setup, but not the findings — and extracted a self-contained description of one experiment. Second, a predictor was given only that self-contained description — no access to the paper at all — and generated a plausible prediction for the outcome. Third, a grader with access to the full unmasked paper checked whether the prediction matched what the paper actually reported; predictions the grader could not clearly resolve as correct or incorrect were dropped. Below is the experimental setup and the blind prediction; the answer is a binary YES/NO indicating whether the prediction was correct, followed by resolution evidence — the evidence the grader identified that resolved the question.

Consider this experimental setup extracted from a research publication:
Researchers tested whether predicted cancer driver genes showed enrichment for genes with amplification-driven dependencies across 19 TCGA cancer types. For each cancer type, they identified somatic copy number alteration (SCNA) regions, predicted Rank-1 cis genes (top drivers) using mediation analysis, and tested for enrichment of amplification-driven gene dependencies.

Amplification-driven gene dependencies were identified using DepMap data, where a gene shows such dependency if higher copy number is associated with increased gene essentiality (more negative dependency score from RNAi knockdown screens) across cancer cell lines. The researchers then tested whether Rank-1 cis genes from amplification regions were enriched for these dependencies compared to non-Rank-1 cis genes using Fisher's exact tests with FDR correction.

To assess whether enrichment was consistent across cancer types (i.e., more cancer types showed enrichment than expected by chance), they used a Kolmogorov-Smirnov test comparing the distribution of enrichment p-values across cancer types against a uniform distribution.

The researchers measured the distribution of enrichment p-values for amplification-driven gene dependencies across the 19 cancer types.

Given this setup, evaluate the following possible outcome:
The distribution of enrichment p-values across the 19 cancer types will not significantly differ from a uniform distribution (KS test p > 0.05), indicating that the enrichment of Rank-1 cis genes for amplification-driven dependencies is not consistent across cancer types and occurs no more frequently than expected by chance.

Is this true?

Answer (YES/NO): NO